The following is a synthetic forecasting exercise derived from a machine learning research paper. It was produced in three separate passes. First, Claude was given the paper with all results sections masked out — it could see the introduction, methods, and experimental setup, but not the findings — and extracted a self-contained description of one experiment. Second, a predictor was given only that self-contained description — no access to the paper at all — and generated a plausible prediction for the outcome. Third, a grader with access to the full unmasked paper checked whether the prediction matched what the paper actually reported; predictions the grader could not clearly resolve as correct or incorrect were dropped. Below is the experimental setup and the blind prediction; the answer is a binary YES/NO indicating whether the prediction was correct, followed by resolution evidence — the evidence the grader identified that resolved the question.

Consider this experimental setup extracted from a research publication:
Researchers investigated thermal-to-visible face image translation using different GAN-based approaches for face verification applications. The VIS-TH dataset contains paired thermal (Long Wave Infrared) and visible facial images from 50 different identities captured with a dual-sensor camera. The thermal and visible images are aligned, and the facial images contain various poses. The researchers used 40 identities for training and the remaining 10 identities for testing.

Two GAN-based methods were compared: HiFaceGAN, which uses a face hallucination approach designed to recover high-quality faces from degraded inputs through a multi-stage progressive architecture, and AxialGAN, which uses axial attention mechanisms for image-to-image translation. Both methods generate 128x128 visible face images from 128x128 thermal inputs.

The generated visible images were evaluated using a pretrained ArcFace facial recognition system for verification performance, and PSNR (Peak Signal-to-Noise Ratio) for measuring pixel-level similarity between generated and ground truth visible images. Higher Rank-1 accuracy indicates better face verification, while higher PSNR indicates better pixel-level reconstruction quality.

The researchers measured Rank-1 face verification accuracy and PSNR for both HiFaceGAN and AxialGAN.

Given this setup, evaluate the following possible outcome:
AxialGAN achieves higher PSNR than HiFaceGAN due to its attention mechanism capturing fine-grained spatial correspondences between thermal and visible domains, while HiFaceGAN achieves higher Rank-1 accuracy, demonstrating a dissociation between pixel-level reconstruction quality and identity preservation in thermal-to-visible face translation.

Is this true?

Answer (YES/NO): YES